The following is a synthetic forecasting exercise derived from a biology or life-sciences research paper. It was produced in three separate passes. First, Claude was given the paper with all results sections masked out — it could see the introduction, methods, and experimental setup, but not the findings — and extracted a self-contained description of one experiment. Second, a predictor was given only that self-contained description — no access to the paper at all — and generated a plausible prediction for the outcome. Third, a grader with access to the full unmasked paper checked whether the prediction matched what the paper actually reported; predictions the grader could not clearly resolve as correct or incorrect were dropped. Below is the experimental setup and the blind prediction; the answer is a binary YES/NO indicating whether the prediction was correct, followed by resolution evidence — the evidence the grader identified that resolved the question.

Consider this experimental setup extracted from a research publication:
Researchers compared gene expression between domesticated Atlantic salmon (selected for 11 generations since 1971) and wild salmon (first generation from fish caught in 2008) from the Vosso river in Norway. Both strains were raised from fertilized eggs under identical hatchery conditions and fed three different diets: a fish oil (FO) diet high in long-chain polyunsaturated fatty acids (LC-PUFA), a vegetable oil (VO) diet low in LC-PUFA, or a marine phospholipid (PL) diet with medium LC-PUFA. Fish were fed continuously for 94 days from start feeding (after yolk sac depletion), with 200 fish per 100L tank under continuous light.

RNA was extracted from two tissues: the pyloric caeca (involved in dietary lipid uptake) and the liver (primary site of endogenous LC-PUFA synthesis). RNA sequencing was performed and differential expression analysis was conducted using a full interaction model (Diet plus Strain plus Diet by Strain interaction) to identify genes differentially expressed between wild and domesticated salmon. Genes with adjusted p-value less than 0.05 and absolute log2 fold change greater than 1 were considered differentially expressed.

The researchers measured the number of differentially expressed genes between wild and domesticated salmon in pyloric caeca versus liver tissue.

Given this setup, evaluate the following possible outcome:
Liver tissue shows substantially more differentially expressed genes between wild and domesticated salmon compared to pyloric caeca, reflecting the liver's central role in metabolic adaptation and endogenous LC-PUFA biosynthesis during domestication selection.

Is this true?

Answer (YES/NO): YES